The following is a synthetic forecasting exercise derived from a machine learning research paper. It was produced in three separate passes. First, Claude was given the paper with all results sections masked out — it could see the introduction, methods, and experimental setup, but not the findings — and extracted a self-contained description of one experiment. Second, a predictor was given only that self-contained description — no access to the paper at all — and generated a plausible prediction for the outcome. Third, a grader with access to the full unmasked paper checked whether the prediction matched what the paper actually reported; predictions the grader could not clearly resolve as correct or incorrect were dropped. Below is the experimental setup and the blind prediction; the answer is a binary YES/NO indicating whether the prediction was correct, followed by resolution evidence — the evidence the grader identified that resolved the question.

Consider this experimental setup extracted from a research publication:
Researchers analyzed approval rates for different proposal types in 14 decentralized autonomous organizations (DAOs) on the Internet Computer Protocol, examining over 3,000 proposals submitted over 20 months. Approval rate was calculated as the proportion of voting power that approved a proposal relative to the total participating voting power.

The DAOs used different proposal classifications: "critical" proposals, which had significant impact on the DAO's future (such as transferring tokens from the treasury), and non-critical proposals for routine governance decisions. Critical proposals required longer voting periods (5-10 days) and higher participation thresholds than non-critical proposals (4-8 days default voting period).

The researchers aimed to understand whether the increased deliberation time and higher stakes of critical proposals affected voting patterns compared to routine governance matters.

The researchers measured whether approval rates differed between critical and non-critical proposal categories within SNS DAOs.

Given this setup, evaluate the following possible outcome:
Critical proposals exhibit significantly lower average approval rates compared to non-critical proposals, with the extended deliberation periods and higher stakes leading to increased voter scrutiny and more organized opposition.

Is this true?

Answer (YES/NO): NO